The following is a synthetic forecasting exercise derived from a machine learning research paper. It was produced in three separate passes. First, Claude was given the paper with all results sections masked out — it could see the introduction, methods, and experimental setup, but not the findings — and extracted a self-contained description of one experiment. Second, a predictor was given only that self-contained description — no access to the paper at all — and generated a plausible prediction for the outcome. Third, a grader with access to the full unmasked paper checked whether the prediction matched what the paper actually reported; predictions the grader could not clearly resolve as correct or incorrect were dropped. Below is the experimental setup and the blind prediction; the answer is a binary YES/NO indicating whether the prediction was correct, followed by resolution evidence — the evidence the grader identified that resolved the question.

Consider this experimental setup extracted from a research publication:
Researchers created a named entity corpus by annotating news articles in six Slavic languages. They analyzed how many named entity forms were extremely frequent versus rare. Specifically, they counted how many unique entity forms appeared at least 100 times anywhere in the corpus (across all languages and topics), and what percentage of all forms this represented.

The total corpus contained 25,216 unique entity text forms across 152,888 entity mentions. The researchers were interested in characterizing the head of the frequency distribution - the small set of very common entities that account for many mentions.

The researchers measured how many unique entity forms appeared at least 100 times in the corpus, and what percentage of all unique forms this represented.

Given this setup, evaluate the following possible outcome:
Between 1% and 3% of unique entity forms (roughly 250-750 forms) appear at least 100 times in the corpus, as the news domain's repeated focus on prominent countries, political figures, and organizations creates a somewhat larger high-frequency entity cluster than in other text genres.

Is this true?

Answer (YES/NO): NO